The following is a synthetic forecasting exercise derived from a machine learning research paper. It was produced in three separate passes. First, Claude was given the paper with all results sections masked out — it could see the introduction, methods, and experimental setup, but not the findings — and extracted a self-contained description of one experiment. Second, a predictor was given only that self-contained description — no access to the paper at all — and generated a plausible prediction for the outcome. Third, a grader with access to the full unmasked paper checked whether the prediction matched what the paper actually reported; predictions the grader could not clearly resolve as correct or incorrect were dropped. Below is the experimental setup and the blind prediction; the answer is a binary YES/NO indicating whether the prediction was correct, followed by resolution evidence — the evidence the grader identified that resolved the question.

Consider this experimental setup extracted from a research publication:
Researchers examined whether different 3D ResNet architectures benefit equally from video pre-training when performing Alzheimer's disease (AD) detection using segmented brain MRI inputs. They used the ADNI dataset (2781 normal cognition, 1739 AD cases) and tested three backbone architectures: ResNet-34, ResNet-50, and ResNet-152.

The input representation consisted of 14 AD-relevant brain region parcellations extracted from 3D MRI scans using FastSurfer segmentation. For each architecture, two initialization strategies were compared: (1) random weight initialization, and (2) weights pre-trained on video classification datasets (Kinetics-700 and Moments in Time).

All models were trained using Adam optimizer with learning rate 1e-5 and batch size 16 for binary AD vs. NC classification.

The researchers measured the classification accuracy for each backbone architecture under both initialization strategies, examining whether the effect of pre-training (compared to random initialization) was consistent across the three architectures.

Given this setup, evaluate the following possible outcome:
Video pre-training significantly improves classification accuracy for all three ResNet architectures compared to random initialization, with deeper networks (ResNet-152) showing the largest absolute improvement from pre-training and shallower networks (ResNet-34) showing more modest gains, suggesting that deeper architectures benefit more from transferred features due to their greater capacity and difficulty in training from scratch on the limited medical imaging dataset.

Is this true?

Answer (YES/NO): NO